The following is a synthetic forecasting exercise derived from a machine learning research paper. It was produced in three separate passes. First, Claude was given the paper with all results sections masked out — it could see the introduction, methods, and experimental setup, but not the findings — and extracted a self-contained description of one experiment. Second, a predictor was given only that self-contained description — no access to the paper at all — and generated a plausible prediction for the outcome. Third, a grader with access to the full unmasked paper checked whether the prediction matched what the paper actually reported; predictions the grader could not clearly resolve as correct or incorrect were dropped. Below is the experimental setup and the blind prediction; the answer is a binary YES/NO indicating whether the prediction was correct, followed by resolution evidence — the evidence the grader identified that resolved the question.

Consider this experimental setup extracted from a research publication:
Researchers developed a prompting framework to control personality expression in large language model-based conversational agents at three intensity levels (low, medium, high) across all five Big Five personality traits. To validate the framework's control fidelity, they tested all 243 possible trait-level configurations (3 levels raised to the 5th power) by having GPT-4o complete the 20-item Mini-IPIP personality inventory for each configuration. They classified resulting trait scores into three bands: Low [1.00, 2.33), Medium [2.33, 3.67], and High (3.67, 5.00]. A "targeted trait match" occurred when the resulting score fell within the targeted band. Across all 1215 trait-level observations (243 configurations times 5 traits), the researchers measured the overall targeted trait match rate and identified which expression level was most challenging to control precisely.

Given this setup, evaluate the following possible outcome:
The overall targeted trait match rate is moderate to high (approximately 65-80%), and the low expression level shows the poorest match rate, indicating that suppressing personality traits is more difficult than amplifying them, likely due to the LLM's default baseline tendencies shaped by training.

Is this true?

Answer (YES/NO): NO